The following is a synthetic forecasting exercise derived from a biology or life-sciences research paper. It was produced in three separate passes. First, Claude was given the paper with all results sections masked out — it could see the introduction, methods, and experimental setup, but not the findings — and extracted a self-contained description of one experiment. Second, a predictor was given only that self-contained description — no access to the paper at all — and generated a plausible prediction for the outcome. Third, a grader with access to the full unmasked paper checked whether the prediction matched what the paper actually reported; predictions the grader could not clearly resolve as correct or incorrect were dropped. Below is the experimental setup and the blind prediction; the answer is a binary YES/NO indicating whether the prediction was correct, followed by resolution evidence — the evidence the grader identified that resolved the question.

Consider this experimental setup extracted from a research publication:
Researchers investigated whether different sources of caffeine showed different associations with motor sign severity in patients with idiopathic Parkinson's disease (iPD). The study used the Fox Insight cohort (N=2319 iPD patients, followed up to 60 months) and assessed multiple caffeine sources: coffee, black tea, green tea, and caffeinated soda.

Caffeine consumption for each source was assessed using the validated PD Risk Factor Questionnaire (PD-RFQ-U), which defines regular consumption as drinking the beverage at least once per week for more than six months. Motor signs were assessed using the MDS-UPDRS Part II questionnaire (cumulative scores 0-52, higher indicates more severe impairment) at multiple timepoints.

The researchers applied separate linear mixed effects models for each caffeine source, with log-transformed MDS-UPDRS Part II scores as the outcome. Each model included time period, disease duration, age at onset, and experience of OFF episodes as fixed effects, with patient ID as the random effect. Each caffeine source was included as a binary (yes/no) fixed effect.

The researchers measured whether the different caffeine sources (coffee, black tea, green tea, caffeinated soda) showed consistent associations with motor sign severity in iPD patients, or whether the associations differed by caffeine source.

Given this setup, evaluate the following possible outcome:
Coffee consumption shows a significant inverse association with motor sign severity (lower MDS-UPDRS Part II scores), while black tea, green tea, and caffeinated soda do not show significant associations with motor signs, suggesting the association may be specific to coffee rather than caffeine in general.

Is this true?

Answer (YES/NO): NO